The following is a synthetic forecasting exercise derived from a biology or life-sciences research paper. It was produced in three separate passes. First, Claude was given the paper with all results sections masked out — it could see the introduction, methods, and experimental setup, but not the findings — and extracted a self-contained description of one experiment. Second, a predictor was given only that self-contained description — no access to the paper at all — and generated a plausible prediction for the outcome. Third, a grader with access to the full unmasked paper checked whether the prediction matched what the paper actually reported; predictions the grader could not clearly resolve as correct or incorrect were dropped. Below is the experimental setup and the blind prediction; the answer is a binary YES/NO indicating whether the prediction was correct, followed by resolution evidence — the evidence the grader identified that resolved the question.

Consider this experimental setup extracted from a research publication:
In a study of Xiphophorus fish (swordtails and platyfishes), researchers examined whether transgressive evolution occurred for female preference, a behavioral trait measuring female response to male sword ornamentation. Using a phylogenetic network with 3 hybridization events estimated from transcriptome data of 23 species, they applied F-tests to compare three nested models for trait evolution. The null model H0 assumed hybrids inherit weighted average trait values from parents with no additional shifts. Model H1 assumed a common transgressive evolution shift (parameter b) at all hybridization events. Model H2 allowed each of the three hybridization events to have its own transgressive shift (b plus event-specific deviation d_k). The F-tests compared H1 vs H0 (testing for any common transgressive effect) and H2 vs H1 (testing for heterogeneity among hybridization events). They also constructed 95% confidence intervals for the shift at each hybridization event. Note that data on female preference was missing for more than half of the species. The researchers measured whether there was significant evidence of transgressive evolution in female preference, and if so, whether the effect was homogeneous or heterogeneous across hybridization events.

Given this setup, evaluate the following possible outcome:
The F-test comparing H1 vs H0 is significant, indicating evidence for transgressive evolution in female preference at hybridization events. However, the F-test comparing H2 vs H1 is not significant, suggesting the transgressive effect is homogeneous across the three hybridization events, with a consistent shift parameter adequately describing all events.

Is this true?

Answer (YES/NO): NO